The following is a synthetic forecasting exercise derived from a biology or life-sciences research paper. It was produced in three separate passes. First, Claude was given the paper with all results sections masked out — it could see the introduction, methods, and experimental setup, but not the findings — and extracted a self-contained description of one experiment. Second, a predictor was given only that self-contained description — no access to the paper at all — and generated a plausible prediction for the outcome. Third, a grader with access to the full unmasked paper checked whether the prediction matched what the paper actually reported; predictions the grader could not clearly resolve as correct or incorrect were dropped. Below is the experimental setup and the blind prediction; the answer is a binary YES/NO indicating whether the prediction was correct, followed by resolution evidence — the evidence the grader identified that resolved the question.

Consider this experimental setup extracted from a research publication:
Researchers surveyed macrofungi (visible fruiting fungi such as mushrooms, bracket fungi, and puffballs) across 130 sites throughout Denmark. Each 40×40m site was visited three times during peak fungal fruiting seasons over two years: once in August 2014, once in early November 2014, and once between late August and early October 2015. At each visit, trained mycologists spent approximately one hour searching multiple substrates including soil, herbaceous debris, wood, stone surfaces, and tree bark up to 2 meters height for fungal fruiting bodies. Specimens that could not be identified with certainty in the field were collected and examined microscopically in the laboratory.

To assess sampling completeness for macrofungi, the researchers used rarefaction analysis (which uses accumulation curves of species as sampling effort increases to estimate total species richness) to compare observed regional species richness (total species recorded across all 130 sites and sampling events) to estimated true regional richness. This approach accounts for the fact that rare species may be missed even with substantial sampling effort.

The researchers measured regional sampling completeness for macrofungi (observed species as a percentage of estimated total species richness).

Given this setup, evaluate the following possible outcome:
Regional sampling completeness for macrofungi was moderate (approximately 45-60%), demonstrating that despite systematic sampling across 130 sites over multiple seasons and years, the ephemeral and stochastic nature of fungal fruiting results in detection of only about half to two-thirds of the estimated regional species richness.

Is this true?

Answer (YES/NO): NO